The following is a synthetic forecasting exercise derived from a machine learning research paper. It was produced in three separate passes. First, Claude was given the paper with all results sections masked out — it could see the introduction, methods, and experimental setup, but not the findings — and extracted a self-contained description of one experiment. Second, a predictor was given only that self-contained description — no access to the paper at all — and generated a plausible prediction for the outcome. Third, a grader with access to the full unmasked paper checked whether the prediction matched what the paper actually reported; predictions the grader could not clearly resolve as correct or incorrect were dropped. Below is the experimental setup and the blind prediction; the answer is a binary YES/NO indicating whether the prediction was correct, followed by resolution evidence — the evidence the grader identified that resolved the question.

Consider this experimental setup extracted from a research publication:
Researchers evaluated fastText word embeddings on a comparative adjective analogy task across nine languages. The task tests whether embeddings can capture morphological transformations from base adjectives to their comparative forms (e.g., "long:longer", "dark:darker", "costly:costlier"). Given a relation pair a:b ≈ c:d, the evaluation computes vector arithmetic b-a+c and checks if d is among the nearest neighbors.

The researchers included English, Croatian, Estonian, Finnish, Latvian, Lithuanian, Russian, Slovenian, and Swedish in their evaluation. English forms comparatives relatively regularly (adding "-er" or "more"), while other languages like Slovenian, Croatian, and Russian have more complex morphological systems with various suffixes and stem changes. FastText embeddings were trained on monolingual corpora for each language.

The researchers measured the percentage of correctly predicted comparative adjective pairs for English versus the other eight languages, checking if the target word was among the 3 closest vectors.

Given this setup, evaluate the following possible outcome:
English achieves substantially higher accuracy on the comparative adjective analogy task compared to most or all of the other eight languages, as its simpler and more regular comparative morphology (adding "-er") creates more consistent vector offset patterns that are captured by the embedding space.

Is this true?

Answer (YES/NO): YES